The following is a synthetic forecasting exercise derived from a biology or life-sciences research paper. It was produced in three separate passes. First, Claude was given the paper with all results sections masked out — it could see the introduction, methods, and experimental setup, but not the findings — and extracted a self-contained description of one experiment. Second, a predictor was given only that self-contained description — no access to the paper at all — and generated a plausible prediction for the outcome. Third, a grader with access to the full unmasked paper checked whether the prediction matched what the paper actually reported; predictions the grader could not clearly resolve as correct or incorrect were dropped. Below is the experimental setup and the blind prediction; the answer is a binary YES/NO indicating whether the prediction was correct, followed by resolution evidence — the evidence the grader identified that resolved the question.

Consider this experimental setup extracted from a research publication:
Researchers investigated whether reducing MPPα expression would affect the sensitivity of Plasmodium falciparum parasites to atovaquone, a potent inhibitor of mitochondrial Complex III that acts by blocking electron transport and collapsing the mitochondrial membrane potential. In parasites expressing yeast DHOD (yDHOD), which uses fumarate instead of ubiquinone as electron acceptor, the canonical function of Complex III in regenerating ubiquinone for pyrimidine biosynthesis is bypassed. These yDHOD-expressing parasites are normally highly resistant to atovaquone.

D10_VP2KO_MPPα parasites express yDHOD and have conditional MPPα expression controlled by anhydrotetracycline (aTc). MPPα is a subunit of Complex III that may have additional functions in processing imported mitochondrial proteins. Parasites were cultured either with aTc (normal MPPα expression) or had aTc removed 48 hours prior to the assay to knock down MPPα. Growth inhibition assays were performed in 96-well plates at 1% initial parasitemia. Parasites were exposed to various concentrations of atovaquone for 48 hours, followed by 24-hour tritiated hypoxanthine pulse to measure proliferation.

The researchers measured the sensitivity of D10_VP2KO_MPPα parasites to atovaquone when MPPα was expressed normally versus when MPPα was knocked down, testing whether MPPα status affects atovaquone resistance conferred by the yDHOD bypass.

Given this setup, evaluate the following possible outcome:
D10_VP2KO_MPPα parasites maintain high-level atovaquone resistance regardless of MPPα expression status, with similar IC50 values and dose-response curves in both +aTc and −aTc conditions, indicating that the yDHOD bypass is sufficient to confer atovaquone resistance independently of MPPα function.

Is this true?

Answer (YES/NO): YES